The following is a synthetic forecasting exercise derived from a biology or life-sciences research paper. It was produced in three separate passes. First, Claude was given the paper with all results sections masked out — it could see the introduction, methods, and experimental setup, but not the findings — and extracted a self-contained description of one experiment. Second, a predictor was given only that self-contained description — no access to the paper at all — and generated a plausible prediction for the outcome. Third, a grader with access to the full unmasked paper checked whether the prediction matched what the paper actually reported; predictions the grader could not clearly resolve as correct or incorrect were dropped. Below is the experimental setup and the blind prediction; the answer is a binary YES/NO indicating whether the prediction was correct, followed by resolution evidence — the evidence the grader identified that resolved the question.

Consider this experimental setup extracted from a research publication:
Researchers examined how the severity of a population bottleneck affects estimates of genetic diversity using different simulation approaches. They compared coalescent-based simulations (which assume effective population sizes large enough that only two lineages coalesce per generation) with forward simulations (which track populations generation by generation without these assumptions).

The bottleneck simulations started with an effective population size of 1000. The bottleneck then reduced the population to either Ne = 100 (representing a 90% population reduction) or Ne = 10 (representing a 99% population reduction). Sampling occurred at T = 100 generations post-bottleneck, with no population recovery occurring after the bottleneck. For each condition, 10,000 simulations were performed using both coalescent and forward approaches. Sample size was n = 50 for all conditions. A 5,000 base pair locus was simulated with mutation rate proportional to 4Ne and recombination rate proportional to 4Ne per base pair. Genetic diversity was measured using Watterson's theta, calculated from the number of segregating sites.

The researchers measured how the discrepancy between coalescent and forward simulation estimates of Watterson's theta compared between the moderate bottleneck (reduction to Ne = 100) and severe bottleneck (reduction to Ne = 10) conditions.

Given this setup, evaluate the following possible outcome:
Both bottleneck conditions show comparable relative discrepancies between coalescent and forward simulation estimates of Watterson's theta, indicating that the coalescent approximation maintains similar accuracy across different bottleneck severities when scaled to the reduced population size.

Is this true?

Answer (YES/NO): NO